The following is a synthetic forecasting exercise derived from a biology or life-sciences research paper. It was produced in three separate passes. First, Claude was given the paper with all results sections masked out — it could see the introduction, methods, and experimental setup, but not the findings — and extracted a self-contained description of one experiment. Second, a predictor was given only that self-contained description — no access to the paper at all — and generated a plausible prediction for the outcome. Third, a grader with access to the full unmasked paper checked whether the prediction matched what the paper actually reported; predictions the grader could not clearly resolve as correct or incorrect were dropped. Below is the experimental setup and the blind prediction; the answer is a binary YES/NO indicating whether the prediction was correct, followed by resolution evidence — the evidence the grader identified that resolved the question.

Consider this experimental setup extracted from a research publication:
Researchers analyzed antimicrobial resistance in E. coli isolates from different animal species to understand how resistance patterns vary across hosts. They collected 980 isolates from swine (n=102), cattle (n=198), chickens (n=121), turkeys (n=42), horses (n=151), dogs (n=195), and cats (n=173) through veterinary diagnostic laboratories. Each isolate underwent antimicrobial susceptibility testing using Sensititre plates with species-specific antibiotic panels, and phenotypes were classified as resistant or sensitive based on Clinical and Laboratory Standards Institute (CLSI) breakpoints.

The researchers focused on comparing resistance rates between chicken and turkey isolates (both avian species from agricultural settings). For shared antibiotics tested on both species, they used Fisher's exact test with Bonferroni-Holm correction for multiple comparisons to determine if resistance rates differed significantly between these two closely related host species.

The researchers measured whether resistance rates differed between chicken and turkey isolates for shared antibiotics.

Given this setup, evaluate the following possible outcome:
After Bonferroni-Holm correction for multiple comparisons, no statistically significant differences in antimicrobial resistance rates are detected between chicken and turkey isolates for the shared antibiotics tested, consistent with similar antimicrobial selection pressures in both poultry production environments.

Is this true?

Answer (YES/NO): NO